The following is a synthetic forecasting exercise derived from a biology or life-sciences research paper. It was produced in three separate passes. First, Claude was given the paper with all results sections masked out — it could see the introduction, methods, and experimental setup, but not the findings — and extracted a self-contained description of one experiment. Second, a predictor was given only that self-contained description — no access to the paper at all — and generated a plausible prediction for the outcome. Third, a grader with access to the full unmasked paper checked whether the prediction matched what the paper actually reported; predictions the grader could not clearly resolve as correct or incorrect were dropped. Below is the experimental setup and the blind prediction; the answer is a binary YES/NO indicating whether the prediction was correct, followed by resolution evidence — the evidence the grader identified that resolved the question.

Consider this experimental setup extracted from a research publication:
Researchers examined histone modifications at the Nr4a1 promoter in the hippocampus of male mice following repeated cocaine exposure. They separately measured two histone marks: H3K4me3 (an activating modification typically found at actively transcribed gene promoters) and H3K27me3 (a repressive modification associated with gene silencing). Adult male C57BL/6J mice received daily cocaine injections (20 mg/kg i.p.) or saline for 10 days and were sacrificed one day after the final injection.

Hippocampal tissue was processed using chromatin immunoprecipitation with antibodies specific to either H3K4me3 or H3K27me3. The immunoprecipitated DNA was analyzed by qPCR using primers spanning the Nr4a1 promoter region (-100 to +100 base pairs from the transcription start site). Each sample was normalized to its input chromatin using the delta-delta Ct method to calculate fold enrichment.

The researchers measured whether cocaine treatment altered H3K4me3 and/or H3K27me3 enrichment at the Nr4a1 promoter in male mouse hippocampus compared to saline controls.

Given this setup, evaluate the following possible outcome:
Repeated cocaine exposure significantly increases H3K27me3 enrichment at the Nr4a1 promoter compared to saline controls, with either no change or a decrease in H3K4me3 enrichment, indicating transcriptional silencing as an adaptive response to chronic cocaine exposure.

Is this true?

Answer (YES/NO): NO